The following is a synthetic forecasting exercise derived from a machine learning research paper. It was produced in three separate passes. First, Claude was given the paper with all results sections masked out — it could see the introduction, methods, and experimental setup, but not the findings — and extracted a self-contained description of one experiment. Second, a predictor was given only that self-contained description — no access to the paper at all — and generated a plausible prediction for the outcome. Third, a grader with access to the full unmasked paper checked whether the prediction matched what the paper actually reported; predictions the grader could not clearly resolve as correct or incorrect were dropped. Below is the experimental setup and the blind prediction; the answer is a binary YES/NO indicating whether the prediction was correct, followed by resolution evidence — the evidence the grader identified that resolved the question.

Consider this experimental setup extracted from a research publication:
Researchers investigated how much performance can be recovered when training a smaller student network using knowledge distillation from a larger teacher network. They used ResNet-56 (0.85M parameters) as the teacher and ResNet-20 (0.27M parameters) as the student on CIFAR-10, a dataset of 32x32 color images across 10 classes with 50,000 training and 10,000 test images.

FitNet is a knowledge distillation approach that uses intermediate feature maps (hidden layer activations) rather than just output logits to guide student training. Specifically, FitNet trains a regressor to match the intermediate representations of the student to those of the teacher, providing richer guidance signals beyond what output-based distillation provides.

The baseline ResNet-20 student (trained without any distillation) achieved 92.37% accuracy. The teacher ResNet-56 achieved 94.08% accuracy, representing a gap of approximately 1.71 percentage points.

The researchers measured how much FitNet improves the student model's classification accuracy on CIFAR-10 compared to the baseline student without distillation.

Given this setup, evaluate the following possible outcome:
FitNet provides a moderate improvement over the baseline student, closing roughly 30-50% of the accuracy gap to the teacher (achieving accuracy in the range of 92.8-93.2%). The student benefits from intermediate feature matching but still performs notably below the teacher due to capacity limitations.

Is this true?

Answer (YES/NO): NO